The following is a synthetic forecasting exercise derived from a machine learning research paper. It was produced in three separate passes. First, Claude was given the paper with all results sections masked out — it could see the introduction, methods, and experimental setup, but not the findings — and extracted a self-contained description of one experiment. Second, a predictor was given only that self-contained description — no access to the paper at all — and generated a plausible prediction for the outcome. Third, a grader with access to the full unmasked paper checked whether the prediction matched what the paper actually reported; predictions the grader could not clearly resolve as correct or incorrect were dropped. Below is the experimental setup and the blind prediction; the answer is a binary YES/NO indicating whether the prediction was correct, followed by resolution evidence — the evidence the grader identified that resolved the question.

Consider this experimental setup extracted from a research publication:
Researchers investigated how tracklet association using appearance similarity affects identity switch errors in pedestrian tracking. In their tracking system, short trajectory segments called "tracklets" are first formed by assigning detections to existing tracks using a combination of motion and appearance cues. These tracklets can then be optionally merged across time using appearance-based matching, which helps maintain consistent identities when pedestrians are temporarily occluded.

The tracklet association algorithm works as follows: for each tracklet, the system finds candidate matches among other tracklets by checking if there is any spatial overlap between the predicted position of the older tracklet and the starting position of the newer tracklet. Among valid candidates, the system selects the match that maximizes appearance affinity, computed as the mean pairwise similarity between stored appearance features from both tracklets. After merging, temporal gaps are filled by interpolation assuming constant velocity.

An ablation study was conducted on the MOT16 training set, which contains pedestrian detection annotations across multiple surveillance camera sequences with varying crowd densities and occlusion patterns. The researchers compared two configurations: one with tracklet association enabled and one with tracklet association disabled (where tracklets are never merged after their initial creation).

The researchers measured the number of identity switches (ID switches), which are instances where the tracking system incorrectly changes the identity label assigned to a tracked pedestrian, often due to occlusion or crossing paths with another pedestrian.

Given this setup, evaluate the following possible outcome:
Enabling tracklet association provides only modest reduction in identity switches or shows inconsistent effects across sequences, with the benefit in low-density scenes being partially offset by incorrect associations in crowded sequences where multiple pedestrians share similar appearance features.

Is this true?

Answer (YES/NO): NO